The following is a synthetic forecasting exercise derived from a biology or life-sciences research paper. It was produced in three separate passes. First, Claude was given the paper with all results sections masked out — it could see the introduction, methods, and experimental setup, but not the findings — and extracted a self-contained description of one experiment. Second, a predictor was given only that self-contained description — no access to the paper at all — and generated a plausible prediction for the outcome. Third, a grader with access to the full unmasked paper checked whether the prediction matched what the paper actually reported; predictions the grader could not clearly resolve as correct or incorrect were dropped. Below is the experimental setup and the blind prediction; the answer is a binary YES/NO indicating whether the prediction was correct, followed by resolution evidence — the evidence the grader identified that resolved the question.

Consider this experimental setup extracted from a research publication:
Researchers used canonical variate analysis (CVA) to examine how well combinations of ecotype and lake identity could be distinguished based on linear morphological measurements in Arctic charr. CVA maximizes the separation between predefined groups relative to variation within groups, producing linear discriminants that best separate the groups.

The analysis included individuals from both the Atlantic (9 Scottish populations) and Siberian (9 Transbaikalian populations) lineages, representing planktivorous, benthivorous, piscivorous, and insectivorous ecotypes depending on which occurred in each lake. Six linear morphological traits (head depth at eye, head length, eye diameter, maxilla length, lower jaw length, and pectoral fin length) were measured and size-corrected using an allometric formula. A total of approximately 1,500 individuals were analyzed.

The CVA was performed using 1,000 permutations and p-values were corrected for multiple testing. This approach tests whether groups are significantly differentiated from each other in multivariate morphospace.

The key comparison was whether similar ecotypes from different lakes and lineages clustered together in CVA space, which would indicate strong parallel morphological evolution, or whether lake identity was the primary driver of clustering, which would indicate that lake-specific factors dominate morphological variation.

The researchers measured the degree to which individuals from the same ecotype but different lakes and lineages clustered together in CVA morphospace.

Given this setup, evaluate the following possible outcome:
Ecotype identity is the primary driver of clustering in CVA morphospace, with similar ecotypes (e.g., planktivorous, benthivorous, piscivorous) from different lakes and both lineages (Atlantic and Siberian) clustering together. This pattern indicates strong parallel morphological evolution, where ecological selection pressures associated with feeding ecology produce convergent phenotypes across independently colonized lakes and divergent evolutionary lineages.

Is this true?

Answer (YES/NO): NO